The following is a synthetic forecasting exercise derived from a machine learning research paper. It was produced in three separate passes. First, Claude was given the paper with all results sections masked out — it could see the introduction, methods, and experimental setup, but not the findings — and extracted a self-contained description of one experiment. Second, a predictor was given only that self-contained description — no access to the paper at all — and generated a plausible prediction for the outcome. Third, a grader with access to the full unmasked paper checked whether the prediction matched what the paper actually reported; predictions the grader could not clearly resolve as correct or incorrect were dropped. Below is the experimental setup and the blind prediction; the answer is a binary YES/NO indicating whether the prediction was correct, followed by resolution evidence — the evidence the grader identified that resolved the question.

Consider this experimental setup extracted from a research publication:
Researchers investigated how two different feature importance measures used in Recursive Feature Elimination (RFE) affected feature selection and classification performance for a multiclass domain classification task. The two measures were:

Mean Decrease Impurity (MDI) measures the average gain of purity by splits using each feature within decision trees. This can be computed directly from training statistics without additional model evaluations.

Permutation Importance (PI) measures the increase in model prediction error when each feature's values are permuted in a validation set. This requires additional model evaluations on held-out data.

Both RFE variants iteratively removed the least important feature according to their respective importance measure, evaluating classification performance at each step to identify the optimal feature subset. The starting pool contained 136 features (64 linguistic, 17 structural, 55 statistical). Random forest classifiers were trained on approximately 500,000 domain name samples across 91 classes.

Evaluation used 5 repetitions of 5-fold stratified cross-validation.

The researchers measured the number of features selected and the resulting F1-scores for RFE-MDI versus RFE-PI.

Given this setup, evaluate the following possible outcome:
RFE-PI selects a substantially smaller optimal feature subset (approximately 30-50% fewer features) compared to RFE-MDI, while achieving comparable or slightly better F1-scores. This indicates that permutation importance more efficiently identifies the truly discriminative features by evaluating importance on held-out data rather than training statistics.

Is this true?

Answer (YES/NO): YES